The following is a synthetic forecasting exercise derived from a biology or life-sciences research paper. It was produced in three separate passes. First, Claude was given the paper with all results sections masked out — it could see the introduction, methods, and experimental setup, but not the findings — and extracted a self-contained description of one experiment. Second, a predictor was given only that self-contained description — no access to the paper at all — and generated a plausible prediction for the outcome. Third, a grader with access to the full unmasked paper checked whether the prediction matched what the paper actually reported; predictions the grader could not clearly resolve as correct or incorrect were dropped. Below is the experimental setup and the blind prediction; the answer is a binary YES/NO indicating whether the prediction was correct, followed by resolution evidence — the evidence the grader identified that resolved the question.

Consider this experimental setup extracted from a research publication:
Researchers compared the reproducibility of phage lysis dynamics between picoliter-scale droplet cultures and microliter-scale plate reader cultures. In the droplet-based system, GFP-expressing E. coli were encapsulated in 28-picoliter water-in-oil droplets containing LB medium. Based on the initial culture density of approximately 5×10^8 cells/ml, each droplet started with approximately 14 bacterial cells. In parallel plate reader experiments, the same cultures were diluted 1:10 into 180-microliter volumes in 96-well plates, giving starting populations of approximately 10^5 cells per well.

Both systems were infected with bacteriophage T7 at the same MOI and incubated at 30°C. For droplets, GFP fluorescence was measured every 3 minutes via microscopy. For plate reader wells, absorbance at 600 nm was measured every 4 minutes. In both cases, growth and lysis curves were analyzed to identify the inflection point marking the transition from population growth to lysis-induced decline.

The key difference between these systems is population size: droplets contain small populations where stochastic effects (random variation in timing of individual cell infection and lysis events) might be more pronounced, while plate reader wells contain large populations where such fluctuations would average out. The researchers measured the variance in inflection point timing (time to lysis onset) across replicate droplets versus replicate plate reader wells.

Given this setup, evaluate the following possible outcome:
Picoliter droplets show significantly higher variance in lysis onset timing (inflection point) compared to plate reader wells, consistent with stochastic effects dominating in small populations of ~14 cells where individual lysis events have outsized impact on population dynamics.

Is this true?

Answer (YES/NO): YES